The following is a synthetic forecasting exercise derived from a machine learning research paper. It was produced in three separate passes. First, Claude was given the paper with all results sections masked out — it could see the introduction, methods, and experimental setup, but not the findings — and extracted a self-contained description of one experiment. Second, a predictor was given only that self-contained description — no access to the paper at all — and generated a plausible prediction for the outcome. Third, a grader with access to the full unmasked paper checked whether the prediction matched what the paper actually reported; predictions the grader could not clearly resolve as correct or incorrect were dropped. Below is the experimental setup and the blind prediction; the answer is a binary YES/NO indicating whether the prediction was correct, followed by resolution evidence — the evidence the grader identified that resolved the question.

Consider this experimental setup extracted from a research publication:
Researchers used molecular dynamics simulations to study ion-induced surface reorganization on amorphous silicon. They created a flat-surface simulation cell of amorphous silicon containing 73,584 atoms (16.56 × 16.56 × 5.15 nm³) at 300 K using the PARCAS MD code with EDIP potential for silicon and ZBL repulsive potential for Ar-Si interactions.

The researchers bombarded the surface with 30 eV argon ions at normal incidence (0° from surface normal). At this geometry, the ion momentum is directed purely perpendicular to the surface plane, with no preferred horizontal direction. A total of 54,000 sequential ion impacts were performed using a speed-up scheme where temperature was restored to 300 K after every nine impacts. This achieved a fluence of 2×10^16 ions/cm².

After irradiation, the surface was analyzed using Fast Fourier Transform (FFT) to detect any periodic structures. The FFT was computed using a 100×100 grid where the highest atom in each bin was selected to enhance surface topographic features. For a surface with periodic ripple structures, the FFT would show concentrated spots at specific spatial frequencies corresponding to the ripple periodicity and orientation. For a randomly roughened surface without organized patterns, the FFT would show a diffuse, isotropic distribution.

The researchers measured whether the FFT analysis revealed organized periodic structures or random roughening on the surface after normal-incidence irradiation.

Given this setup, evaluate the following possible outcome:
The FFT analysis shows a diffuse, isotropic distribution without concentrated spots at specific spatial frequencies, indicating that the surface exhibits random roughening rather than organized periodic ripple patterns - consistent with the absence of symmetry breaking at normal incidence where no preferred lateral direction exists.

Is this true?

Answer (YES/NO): YES